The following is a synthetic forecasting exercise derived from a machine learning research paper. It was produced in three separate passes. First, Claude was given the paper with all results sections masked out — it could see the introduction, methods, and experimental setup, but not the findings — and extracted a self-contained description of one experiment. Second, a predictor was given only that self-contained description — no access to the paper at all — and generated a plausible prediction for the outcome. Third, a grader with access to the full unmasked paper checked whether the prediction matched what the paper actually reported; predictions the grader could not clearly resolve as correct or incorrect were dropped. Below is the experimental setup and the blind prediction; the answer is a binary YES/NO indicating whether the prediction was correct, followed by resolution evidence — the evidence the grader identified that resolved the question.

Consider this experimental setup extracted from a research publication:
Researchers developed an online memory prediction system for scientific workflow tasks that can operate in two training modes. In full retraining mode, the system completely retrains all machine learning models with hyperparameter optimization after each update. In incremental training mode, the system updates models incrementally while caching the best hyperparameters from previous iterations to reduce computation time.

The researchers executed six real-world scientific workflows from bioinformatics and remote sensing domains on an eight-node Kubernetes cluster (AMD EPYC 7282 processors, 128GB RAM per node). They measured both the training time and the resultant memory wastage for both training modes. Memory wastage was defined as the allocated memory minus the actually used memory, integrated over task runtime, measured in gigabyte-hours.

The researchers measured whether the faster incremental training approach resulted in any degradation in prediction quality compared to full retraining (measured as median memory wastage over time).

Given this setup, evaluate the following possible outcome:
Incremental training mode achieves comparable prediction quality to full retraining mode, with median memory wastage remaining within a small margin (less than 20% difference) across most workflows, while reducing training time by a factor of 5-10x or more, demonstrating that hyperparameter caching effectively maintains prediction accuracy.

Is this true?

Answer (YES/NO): YES